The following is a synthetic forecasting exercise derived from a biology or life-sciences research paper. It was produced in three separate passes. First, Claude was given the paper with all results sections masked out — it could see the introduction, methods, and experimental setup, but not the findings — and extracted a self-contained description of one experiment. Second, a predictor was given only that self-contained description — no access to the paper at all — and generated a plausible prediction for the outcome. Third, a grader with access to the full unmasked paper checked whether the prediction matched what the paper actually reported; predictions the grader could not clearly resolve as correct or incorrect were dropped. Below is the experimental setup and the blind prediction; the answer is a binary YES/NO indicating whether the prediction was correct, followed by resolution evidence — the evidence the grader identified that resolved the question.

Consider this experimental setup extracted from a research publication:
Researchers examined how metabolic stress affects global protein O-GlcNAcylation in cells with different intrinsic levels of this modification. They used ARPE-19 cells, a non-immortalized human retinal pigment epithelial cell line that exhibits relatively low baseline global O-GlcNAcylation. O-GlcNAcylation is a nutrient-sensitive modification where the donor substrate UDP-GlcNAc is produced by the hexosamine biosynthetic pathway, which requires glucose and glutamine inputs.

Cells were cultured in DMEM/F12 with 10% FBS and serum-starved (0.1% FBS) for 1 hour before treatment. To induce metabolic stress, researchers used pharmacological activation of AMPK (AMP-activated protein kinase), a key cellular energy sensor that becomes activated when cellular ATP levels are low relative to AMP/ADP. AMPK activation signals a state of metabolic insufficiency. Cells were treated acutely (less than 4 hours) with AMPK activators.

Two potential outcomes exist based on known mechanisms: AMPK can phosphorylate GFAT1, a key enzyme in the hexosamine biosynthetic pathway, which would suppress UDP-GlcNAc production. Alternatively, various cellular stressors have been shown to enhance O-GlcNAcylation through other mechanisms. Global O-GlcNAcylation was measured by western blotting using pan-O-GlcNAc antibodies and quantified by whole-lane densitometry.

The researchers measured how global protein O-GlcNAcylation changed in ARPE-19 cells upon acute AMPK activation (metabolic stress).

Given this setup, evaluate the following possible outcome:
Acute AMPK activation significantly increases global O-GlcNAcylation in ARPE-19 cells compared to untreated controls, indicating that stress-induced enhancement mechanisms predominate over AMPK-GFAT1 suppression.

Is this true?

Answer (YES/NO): YES